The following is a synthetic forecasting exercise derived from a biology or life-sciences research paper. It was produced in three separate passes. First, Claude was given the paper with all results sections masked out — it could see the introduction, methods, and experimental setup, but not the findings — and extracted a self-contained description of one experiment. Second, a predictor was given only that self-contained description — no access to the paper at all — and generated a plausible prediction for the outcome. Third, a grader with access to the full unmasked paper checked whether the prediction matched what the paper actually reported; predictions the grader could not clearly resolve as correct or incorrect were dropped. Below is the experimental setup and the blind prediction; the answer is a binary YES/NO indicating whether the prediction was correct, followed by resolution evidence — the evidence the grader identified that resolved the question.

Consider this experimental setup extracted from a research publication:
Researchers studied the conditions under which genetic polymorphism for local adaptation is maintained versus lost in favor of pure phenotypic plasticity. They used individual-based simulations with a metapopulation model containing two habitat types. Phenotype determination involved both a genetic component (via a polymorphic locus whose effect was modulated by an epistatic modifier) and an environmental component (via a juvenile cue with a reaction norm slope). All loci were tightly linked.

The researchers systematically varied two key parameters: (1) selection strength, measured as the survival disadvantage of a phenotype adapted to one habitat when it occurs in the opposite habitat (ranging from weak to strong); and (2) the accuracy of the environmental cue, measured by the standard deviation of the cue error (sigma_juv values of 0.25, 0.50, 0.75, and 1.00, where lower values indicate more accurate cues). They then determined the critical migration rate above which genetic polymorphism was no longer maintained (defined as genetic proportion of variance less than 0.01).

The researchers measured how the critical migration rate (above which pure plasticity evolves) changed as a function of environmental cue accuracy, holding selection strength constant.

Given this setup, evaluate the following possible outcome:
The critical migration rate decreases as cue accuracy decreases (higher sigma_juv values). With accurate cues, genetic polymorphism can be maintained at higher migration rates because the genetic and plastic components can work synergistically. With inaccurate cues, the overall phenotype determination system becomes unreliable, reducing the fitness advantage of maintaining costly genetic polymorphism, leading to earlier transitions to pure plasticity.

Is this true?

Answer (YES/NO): NO